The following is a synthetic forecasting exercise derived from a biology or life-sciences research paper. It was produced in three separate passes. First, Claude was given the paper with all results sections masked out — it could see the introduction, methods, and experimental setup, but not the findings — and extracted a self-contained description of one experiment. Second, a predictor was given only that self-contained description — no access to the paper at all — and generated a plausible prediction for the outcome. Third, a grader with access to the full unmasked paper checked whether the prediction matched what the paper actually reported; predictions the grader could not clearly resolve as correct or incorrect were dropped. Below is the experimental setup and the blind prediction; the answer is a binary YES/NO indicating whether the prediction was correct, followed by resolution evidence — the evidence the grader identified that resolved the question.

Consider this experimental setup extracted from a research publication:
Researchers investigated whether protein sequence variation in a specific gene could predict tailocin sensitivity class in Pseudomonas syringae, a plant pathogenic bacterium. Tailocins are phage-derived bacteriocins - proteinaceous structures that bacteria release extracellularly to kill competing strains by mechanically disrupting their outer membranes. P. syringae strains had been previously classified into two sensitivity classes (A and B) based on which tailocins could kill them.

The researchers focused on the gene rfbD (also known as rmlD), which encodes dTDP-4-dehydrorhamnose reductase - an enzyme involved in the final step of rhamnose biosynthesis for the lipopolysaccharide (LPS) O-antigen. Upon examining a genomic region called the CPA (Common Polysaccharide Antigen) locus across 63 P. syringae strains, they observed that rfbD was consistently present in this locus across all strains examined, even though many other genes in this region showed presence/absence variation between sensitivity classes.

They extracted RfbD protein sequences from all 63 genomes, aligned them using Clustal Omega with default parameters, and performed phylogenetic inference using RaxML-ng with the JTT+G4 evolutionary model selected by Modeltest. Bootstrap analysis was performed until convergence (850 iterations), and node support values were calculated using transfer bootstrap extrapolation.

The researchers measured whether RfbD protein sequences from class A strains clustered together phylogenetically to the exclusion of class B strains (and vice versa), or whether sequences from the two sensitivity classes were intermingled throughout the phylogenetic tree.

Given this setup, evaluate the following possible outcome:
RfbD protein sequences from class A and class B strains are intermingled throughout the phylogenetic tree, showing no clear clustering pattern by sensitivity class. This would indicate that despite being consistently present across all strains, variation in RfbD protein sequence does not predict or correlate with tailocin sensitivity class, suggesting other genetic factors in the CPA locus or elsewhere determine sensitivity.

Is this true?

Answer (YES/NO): NO